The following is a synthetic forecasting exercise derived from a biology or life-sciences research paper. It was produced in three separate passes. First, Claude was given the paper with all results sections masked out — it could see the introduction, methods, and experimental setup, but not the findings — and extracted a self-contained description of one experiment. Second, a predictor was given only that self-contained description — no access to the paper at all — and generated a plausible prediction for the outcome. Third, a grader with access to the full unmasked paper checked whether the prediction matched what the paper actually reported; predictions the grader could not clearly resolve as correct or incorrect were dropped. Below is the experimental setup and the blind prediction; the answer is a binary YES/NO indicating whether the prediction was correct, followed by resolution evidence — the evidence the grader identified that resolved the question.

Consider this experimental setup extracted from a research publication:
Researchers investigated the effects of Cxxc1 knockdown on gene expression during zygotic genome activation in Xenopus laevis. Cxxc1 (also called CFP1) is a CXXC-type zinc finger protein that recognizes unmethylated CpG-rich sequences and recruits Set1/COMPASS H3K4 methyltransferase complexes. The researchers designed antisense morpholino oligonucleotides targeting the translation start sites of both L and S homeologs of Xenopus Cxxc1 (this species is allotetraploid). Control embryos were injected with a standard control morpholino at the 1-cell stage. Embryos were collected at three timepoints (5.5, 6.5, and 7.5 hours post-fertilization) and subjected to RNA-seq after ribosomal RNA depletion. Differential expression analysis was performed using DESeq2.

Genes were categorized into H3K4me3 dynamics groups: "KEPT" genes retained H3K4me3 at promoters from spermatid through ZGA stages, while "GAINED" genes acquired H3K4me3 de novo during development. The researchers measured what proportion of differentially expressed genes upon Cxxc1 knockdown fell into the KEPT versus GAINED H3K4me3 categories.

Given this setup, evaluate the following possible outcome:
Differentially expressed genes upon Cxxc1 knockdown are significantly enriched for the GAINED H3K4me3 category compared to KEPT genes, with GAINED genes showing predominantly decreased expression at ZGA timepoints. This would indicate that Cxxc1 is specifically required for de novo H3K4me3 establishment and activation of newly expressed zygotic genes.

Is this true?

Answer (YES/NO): NO